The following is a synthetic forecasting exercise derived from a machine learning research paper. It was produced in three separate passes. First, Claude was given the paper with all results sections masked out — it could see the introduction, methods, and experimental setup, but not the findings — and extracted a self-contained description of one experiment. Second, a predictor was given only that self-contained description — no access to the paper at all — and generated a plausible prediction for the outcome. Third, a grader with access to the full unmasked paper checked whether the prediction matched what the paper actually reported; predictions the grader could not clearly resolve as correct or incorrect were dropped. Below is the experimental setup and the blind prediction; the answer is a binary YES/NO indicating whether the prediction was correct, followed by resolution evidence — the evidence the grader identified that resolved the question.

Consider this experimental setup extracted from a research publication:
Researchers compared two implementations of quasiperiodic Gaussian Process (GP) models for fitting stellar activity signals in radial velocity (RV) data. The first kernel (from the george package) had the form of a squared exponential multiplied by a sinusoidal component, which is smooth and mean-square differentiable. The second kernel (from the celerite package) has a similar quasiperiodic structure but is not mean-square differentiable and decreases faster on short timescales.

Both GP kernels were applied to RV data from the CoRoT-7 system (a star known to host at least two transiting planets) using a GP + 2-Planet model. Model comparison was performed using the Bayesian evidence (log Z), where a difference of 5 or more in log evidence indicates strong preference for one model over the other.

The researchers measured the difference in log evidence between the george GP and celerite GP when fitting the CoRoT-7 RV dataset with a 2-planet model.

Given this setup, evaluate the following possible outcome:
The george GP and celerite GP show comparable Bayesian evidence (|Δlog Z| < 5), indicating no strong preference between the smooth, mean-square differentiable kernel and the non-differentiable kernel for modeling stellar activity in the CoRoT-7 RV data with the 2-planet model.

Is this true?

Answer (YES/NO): NO